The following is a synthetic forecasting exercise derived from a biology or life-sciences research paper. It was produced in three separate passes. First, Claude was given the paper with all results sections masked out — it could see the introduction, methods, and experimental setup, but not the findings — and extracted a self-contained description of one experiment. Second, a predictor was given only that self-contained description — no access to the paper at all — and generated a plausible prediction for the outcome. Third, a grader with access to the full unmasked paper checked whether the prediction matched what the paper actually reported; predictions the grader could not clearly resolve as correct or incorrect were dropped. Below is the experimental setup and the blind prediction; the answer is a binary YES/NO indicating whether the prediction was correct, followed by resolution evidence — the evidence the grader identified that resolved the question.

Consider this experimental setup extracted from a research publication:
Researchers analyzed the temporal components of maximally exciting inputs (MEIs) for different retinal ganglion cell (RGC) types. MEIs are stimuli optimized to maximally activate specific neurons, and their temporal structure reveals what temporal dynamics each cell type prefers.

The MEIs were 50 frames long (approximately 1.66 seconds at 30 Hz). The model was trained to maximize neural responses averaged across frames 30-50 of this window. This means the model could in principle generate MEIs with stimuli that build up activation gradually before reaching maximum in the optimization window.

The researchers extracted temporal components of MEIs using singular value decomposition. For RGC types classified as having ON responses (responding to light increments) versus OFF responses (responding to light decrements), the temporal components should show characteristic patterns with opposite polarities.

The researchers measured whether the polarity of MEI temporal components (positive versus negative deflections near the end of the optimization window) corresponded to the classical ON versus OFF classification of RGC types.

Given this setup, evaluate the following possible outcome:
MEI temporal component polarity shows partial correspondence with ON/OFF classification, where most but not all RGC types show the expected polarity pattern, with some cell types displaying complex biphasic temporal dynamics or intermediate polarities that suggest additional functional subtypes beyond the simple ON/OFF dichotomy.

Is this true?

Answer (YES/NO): NO